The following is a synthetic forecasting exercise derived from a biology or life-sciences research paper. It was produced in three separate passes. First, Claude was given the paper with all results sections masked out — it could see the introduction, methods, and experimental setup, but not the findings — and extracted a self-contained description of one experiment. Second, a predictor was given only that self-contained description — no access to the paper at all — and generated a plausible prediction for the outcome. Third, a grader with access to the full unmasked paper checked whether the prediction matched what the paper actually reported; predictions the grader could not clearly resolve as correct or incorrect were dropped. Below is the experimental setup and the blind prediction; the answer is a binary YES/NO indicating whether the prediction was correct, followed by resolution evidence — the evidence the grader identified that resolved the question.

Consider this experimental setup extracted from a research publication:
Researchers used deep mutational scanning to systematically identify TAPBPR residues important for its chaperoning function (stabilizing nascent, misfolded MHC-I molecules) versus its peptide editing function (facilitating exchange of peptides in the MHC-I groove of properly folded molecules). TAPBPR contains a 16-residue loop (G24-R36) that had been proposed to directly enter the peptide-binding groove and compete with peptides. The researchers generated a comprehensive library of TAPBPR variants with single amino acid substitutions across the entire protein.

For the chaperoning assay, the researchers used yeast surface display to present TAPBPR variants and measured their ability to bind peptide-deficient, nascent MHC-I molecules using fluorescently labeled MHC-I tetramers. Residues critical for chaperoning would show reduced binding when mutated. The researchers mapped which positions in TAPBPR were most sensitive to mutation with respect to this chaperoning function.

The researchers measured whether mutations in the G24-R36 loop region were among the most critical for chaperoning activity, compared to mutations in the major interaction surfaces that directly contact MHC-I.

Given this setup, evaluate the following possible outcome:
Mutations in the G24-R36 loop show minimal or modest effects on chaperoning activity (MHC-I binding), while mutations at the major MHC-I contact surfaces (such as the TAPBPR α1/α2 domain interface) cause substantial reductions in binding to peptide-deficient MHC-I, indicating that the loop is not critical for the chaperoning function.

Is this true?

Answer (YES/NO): YES